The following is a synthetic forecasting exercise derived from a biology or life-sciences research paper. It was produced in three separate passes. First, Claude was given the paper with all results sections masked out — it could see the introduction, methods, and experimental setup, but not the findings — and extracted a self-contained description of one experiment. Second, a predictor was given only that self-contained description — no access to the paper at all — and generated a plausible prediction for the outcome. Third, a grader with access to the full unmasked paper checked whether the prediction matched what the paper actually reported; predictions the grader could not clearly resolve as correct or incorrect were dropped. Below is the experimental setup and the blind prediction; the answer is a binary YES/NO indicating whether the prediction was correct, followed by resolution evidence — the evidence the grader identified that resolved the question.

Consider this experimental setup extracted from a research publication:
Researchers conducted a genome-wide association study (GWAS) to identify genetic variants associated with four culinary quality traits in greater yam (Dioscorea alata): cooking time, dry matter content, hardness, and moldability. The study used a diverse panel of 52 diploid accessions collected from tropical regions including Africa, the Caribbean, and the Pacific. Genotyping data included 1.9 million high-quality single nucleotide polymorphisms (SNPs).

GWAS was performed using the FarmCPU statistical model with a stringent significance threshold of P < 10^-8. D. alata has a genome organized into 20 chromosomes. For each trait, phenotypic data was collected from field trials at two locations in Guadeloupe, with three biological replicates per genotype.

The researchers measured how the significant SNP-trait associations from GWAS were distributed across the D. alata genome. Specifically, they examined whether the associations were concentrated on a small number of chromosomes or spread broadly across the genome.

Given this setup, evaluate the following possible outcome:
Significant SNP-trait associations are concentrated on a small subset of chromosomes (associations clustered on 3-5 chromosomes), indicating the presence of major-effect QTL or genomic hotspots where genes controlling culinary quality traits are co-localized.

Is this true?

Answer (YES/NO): NO